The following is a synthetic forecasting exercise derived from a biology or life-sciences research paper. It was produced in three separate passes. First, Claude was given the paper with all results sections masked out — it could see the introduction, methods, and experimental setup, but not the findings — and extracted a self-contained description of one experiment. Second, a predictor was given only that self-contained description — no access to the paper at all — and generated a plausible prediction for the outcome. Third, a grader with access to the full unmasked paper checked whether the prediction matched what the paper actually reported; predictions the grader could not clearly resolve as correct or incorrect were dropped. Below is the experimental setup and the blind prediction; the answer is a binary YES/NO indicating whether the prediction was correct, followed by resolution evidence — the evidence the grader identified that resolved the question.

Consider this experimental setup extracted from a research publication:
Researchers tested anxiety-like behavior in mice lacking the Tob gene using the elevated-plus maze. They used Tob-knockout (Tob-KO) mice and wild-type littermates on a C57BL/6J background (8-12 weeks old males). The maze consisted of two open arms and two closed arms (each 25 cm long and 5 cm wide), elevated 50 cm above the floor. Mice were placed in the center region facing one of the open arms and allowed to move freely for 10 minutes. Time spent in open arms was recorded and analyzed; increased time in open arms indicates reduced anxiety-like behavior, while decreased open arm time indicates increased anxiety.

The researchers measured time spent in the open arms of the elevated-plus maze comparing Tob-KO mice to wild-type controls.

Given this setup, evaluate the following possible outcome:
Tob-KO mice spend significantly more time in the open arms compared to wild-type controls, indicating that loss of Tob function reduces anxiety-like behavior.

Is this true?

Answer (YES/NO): NO